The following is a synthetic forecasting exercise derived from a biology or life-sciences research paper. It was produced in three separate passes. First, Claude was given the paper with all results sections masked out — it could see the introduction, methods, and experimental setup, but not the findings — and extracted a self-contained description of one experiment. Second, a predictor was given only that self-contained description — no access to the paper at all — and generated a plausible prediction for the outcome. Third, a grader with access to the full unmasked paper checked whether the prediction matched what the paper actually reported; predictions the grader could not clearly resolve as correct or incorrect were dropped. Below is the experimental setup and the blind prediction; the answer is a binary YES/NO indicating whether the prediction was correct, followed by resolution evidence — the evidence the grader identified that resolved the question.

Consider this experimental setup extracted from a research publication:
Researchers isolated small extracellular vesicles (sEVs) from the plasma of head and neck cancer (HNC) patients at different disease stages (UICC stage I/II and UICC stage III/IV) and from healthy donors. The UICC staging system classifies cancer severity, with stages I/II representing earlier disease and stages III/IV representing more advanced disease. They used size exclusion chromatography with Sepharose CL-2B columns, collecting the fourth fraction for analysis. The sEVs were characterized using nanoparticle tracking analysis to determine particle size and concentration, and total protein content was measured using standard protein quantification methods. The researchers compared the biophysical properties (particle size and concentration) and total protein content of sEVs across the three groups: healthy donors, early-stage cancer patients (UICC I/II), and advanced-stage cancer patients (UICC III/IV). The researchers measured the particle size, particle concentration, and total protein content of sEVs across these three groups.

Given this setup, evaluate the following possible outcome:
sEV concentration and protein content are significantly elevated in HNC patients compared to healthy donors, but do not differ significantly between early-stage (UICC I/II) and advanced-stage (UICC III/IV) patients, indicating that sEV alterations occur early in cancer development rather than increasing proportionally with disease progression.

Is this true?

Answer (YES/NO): NO